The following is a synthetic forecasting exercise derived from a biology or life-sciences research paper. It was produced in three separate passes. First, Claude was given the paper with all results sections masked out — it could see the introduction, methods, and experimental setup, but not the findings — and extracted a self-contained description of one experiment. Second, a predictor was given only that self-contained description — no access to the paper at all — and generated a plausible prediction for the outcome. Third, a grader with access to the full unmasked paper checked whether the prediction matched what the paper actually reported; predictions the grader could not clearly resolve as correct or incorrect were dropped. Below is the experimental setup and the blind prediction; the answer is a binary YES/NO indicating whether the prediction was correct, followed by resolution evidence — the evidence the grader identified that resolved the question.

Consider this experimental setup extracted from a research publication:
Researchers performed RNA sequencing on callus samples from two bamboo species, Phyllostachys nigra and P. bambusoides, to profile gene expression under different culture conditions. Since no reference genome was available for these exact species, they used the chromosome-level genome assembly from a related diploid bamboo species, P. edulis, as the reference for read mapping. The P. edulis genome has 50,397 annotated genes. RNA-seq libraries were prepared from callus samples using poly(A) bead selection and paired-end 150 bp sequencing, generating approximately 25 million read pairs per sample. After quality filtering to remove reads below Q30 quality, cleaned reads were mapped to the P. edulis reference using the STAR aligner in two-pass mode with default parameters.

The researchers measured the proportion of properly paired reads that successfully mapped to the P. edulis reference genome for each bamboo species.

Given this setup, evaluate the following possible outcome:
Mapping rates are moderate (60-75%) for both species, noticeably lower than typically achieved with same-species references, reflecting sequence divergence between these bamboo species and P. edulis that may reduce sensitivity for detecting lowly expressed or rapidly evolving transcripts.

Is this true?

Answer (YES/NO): NO